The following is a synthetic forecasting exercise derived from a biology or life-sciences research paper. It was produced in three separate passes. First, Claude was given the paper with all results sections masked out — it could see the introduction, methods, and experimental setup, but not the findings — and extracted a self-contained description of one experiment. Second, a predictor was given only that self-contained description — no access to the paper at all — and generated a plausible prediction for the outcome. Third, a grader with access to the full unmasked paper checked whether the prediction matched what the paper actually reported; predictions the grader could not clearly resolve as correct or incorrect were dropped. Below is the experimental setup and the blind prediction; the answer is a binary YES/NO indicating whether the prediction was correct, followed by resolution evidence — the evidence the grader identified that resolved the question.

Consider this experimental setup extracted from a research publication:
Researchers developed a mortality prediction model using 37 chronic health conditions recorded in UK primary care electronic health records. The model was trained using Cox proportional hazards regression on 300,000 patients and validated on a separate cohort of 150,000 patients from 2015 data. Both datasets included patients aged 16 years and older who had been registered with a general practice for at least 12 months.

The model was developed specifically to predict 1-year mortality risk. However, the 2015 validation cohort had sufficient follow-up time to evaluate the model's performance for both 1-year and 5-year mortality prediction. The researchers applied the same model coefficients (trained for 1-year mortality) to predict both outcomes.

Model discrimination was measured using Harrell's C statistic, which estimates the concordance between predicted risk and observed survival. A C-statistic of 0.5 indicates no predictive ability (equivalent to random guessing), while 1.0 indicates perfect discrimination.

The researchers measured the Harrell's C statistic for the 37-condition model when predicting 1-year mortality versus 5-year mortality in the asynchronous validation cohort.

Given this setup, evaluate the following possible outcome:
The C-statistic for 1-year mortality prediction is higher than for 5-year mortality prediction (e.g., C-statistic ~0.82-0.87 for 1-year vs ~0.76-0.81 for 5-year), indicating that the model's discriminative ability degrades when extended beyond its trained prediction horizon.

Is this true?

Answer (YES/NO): NO